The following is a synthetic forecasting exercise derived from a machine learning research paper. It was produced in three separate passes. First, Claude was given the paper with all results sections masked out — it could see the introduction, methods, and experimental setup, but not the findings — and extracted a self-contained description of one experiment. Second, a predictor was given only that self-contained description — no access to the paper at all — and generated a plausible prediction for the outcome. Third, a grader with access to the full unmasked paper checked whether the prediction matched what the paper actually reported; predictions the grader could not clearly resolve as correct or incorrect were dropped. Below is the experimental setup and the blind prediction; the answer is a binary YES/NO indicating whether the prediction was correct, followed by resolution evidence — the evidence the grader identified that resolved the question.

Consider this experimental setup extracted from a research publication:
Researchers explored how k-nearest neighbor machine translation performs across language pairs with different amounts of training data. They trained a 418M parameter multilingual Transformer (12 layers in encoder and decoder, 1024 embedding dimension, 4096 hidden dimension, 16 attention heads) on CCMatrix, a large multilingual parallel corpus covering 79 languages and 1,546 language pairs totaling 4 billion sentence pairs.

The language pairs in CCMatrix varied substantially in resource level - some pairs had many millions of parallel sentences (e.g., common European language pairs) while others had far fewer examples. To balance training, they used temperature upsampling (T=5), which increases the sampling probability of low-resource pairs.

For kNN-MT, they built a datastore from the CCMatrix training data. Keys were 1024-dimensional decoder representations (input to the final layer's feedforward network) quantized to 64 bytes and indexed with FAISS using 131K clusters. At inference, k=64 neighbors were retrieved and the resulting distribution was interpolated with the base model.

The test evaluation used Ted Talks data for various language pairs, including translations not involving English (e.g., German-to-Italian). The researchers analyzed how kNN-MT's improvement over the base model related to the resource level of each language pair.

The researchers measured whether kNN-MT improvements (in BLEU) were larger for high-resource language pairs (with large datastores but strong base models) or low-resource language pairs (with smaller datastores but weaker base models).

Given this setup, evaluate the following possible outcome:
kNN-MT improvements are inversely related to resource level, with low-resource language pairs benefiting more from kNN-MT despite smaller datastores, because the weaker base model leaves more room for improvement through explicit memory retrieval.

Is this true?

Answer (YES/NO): NO